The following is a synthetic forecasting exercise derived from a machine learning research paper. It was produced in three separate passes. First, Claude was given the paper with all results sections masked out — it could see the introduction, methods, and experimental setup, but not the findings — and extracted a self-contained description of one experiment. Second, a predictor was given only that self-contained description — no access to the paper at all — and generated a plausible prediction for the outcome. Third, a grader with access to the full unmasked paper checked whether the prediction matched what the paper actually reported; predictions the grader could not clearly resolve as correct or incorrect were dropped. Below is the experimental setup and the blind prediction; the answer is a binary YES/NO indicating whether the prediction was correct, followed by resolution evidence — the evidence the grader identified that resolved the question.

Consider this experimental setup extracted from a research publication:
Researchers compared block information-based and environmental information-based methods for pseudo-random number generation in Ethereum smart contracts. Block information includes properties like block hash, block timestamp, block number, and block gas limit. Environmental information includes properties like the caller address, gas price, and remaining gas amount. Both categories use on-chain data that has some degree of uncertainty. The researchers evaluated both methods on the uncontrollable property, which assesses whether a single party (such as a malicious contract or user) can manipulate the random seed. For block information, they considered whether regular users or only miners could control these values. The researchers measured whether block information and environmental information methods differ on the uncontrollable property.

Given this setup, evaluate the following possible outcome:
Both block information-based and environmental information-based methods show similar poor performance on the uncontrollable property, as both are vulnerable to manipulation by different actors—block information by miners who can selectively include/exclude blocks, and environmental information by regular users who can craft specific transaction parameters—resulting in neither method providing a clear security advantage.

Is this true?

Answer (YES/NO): NO